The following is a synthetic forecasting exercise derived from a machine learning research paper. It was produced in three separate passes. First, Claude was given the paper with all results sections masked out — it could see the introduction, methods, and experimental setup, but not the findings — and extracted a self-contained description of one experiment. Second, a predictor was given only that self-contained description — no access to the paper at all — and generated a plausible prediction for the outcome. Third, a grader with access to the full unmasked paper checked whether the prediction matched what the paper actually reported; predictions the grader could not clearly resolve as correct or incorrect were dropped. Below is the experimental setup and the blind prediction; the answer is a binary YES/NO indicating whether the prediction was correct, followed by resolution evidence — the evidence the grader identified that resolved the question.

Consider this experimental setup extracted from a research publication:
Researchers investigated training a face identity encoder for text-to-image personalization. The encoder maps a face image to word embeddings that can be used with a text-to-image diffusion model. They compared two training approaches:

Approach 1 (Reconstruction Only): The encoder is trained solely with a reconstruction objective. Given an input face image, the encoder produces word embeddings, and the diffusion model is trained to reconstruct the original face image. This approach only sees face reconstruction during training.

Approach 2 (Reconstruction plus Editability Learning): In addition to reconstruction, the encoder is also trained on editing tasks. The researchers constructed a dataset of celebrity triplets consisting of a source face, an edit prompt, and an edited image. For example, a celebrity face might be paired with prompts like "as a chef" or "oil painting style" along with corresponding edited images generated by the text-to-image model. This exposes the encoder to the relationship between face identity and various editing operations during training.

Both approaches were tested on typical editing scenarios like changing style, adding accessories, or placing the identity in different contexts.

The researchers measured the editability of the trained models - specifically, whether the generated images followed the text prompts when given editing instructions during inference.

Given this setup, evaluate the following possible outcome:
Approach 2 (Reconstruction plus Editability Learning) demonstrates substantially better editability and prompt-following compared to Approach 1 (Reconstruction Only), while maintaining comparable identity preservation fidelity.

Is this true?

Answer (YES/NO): YES